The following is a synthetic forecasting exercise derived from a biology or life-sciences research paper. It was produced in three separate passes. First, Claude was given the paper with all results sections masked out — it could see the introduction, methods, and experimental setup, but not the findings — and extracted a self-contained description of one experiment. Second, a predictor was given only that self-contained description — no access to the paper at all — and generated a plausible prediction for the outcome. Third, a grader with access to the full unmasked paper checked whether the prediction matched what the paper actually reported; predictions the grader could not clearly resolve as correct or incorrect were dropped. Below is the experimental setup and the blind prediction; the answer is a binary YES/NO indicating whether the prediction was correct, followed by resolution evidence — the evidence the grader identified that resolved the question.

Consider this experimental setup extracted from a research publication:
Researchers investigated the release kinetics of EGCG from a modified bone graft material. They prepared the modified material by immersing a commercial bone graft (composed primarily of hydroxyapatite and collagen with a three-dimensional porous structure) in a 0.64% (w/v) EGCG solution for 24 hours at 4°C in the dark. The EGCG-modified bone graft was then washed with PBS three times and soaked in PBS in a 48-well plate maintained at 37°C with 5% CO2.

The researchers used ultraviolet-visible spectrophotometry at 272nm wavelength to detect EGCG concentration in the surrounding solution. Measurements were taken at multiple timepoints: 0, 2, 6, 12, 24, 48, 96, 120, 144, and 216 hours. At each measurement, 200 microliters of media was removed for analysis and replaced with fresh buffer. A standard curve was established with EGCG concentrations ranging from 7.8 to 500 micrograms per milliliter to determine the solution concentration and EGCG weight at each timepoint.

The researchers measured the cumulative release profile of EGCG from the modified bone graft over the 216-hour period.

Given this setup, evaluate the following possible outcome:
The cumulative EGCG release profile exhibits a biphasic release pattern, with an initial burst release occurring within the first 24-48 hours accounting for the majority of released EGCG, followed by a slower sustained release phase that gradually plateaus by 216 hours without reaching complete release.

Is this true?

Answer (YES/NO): NO